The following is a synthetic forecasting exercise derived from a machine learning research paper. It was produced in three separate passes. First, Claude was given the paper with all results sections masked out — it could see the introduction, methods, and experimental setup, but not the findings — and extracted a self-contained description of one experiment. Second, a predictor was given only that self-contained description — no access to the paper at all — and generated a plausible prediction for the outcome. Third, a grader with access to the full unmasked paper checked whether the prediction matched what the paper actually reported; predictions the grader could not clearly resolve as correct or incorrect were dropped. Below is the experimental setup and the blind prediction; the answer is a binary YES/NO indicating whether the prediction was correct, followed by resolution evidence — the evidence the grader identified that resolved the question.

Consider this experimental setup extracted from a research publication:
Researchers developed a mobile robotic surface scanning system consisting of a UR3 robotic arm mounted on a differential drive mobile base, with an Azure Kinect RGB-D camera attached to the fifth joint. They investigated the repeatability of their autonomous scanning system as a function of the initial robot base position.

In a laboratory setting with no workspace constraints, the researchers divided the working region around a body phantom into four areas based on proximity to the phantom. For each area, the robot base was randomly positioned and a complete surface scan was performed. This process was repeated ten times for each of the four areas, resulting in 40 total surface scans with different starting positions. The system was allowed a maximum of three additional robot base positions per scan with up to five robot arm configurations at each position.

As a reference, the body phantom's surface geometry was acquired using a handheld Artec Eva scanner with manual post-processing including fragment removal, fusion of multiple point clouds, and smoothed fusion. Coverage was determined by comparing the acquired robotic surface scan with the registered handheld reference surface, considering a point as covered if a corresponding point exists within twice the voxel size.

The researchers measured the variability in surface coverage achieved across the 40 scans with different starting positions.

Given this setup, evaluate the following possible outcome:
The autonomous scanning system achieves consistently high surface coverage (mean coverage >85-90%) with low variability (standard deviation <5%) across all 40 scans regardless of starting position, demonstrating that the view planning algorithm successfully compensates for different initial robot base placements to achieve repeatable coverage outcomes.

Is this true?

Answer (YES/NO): YES